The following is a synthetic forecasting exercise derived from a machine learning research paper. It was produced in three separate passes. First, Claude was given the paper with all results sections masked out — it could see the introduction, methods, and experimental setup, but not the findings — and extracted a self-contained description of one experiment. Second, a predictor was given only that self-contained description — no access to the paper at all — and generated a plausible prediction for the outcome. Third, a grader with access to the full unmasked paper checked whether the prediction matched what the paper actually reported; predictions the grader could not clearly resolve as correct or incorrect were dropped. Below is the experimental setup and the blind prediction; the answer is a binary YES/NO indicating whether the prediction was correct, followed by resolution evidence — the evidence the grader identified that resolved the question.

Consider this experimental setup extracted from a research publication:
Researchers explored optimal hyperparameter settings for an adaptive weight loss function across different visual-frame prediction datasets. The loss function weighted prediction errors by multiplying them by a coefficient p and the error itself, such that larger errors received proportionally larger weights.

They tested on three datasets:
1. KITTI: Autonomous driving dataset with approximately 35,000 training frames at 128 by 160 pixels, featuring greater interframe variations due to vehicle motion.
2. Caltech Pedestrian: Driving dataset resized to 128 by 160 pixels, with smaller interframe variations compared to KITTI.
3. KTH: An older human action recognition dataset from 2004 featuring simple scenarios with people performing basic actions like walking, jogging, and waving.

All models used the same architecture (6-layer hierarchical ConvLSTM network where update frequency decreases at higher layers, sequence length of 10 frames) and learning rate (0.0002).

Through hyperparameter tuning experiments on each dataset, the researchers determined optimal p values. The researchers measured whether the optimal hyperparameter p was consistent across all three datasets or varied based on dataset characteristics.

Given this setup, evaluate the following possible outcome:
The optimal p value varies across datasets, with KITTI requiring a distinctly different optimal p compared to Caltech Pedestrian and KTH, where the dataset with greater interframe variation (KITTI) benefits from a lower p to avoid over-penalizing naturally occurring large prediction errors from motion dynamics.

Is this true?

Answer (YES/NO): NO